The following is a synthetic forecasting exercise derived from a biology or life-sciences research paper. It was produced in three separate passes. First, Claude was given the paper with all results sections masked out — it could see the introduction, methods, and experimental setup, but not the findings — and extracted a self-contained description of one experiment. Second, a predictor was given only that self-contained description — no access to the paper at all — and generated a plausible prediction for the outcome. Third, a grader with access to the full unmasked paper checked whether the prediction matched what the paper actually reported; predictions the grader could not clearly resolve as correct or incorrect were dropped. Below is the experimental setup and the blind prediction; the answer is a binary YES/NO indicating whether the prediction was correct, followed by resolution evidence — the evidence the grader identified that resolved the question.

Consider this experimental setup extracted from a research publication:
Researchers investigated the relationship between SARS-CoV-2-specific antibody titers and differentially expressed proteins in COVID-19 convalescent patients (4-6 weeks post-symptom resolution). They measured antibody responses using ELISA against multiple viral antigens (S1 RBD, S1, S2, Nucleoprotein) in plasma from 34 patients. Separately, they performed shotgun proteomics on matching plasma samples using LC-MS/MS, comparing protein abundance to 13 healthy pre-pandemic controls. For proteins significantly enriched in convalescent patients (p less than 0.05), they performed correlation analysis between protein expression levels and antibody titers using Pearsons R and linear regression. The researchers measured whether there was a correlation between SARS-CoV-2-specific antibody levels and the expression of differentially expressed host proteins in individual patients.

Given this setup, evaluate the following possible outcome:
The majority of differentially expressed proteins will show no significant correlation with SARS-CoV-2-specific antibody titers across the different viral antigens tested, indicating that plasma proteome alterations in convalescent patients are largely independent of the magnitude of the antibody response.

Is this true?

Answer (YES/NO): YES